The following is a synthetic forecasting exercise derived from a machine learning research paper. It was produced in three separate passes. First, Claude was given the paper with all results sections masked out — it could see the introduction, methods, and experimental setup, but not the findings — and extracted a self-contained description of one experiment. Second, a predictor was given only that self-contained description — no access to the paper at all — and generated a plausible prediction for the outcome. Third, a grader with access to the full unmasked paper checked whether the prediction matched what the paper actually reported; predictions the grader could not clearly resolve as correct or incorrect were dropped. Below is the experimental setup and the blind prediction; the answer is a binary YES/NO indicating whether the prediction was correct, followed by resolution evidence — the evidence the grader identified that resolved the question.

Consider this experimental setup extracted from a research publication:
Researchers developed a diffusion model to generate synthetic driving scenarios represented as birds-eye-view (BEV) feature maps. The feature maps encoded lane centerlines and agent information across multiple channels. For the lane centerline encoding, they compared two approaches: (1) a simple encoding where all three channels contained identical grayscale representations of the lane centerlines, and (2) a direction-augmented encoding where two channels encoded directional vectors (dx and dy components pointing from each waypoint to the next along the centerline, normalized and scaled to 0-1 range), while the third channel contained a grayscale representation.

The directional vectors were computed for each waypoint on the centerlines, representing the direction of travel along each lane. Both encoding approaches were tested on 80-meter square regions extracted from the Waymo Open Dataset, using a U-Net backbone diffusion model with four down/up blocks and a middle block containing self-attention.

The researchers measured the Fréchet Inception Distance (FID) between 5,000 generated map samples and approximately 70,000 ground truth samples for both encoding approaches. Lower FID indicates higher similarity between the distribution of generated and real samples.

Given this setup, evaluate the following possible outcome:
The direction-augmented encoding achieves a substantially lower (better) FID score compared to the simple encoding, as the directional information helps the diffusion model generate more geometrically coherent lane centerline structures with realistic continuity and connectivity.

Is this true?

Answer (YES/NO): YES